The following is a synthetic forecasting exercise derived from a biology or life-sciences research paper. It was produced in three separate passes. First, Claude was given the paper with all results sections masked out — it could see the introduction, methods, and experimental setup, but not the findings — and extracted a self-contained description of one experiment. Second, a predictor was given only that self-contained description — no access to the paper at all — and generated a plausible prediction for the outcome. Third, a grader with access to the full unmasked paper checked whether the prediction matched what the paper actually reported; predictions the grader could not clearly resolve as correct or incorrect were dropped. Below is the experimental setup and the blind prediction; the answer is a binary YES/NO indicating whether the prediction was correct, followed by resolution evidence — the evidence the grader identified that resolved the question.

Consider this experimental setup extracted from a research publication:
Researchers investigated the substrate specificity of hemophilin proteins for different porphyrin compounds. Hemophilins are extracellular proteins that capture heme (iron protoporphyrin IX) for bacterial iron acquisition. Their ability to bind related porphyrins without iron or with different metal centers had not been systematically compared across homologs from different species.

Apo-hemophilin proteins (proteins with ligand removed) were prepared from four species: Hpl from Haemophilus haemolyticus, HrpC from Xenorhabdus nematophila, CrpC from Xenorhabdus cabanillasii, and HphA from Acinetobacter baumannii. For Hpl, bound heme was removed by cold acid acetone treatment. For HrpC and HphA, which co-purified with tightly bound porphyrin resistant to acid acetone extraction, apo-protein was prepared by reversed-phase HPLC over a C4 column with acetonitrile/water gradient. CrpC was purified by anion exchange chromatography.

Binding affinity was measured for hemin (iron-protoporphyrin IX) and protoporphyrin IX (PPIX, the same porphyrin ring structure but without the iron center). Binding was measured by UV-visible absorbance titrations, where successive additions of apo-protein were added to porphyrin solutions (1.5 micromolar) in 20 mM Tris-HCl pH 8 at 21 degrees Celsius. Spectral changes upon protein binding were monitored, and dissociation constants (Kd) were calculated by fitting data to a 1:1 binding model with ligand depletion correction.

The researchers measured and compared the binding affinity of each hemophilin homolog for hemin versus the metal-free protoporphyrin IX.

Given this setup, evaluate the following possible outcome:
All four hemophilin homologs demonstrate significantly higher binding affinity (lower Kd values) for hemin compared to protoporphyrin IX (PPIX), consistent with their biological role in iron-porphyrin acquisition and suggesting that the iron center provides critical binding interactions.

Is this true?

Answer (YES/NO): NO